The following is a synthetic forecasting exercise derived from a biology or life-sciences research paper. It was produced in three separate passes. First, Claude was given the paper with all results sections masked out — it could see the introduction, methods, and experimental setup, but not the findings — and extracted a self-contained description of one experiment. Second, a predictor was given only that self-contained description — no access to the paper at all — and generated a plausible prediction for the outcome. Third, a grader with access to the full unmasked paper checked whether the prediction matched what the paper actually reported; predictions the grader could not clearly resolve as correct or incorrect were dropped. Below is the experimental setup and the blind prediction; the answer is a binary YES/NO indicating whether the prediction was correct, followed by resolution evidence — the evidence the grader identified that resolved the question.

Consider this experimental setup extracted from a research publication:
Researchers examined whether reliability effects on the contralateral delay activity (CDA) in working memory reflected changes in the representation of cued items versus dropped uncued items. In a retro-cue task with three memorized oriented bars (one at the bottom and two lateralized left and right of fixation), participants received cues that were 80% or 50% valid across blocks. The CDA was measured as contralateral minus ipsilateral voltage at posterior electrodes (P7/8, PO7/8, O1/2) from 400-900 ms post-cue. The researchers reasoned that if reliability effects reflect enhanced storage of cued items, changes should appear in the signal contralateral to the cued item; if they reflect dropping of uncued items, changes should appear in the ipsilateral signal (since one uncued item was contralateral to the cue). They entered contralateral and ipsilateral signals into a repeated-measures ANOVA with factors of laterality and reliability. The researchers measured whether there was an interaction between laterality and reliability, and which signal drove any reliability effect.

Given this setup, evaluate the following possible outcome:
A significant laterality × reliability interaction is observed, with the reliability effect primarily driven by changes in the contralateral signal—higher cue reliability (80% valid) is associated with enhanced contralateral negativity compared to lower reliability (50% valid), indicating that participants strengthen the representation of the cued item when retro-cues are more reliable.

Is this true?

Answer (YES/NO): NO